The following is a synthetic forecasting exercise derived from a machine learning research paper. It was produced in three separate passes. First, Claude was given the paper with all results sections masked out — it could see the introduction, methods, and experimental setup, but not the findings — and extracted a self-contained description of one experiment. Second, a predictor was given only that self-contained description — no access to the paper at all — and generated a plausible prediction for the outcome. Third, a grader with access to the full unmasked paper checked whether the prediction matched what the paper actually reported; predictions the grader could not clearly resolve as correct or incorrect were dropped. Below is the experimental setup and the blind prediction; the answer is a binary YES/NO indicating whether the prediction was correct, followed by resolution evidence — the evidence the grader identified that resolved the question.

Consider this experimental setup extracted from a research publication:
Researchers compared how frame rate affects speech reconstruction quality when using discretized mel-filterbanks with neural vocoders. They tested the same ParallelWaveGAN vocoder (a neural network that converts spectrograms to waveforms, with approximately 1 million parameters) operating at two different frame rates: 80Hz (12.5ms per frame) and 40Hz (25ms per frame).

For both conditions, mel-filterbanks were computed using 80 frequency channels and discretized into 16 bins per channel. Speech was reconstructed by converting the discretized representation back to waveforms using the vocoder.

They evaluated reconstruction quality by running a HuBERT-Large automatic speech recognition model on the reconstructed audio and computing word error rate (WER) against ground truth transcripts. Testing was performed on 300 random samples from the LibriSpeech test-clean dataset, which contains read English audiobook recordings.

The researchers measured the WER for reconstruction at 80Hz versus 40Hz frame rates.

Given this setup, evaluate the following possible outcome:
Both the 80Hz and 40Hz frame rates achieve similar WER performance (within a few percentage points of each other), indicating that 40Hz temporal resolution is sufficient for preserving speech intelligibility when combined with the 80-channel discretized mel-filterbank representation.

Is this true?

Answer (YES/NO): YES